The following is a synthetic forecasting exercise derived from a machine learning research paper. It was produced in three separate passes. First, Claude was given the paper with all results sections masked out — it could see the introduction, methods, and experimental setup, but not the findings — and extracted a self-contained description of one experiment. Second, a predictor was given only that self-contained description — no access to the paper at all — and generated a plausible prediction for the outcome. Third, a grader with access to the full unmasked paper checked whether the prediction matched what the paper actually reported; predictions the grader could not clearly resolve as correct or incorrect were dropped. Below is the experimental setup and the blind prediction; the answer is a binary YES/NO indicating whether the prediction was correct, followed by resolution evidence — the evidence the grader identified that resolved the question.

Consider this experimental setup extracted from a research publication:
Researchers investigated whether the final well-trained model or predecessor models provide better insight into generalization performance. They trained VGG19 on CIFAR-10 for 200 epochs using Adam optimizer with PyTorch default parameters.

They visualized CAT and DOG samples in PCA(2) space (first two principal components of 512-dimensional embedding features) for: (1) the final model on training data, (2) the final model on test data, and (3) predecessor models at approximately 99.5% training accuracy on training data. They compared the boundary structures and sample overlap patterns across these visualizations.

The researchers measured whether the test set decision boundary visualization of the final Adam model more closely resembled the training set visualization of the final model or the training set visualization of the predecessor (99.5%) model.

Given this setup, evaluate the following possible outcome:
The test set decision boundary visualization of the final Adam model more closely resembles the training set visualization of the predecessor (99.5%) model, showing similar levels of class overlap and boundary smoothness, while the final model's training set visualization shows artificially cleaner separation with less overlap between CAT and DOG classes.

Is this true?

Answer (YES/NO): YES